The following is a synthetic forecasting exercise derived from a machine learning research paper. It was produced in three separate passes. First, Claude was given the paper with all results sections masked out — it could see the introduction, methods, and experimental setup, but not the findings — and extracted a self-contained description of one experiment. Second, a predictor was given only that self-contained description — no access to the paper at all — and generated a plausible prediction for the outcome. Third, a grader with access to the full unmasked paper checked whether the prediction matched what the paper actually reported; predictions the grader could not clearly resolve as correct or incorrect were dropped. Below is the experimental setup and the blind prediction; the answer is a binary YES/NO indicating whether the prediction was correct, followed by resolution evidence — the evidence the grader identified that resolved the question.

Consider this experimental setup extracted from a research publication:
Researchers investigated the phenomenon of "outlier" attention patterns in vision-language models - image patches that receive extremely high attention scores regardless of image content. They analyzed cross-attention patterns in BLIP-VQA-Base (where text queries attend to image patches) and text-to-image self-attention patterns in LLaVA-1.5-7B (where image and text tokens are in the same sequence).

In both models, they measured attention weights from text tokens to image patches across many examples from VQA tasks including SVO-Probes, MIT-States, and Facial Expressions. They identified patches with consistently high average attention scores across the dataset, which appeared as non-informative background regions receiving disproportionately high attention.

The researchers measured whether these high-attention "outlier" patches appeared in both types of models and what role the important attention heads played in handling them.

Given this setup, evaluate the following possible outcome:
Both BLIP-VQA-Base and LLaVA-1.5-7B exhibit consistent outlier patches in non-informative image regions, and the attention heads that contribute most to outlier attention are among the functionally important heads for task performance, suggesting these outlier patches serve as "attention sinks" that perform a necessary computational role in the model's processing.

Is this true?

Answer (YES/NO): NO